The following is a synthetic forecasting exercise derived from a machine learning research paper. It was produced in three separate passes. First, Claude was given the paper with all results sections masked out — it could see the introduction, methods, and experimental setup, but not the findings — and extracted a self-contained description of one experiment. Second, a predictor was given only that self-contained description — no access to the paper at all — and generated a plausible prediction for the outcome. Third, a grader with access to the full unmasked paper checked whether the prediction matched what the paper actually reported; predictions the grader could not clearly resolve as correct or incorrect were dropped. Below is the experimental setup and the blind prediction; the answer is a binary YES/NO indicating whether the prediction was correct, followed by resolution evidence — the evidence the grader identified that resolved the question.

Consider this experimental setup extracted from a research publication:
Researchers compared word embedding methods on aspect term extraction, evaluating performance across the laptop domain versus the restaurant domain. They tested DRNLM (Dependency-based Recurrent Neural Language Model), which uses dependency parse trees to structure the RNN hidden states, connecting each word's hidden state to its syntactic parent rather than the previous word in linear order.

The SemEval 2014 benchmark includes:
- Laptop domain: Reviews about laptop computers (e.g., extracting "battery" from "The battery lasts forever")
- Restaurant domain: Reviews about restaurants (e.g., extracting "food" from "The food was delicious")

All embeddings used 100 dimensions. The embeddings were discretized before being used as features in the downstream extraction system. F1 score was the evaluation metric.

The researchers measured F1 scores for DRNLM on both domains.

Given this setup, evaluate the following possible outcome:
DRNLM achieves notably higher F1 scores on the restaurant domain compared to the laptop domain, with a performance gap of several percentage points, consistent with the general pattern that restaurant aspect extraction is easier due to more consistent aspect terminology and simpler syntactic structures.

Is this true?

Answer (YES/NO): YES